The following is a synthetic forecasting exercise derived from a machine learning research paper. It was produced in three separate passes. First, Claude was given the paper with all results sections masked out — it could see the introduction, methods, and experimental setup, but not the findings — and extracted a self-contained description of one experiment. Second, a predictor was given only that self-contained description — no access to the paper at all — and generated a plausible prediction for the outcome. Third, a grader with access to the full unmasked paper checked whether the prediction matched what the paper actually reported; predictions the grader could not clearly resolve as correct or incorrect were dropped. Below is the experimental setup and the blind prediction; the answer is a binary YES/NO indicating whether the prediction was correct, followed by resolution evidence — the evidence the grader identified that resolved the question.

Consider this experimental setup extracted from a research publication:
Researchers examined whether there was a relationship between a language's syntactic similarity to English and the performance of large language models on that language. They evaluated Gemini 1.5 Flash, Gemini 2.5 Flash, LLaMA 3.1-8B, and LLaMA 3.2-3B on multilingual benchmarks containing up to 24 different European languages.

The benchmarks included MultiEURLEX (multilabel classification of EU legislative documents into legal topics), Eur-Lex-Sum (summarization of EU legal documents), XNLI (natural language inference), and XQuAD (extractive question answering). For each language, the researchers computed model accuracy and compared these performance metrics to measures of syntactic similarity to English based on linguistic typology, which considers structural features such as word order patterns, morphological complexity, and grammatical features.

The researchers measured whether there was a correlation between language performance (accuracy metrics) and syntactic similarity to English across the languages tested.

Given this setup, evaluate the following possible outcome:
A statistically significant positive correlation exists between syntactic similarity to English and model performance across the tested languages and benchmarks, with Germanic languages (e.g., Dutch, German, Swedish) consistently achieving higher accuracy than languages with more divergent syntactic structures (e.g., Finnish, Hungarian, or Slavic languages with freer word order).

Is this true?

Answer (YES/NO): NO